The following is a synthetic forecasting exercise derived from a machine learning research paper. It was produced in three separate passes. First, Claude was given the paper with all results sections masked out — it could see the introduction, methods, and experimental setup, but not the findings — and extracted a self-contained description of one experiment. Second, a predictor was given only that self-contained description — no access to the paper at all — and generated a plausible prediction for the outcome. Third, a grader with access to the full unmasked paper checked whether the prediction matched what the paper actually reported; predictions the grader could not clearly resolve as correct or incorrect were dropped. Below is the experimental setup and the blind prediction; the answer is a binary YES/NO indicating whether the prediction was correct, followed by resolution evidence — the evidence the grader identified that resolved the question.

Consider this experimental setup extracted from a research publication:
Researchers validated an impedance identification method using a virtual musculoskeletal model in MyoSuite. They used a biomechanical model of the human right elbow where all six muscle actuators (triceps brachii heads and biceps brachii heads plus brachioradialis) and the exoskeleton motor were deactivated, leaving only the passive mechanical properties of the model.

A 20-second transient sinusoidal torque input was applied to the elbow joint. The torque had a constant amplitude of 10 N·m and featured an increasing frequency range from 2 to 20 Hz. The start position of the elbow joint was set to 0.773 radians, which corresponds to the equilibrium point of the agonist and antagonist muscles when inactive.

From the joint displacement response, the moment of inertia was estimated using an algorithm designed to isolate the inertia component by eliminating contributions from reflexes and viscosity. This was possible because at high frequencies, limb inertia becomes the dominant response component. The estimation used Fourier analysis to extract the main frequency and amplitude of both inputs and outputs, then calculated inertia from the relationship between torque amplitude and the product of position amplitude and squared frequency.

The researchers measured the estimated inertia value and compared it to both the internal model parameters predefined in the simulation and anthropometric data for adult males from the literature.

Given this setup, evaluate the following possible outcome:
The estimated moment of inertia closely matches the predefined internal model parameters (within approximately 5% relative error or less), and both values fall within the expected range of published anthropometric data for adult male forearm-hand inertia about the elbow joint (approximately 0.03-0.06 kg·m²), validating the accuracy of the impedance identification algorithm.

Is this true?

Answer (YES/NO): NO